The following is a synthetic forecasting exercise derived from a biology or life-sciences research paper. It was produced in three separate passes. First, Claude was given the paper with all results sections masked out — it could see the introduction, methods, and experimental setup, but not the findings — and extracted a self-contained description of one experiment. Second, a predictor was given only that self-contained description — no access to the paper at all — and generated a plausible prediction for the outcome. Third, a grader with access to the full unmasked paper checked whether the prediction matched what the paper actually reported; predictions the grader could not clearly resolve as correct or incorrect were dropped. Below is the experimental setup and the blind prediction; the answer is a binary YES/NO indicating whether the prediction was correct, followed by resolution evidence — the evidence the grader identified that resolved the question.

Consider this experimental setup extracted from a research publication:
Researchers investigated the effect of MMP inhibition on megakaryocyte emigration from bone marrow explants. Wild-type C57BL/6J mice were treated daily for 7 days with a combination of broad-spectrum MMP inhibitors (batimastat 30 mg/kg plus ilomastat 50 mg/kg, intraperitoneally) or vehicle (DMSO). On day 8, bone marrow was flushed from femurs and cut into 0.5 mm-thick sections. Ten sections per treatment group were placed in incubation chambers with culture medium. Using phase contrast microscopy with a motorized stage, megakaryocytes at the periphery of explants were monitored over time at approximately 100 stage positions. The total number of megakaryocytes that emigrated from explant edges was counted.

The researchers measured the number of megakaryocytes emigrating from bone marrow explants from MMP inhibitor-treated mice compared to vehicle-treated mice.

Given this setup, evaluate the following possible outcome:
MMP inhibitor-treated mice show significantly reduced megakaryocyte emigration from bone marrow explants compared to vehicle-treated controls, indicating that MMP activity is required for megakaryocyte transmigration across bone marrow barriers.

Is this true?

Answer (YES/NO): YES